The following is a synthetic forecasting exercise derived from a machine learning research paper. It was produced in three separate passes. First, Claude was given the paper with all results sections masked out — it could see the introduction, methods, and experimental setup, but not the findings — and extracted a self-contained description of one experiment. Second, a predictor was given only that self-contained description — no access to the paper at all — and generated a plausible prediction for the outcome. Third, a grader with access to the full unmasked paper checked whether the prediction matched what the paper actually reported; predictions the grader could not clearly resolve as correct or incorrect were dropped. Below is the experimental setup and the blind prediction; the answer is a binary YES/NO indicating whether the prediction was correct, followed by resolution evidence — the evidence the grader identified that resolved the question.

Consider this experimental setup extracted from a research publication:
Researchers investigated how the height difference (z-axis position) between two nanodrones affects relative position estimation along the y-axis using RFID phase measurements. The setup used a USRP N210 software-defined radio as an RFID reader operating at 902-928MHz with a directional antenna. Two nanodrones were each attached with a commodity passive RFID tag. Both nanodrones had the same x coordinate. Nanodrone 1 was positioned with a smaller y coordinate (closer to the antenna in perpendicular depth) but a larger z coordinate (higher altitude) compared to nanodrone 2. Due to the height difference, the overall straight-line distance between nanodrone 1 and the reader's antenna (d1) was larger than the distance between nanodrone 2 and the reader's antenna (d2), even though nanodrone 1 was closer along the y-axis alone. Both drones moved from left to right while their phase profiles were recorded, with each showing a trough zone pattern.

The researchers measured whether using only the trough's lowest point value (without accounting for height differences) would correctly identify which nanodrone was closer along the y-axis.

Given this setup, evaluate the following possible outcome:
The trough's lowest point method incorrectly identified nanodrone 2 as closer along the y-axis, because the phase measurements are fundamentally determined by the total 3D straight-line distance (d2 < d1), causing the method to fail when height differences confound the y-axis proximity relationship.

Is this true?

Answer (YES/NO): YES